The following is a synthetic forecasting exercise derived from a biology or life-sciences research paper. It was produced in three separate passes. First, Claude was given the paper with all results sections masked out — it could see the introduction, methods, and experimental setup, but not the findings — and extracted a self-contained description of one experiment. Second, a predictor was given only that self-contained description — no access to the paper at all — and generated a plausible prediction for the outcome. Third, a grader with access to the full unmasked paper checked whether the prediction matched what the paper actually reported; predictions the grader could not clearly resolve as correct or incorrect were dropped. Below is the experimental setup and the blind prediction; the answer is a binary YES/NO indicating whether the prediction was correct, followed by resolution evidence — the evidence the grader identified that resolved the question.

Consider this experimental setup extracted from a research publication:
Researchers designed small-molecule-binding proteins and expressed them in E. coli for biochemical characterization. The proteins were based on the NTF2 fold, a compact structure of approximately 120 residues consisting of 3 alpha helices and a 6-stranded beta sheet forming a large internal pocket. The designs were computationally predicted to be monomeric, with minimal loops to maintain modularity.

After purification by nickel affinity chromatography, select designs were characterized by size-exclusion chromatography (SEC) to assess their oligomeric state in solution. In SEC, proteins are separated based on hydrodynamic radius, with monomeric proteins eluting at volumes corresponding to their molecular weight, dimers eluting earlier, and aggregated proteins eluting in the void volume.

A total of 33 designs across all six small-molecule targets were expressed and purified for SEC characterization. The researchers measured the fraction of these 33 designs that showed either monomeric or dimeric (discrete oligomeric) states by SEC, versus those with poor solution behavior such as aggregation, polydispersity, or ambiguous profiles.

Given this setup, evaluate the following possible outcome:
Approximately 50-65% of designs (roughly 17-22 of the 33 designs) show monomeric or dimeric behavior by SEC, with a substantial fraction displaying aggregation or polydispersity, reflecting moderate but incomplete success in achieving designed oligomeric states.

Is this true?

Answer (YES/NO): NO